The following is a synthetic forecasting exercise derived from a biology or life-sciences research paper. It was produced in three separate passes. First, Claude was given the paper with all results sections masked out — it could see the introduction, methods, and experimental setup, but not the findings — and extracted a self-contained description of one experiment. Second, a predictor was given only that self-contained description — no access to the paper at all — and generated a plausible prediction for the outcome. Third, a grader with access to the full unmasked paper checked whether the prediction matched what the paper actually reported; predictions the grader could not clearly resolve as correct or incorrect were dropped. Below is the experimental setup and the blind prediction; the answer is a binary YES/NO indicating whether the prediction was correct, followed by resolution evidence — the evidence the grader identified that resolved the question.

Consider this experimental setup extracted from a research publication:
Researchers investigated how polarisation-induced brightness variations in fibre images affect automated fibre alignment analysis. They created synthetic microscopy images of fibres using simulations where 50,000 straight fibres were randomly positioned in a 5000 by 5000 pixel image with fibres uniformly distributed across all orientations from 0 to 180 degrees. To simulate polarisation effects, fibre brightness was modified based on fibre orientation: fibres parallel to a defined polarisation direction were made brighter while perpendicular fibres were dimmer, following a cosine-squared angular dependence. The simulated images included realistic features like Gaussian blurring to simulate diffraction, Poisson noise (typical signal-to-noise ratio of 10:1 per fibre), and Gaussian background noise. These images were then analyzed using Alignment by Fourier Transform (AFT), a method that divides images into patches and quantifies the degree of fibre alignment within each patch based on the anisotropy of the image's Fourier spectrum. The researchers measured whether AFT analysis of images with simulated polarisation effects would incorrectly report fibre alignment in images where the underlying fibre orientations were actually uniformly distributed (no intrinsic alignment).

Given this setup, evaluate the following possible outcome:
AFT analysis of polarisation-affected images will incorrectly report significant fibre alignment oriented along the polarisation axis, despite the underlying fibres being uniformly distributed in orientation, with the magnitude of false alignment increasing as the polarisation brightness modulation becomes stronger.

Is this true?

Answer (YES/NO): YES